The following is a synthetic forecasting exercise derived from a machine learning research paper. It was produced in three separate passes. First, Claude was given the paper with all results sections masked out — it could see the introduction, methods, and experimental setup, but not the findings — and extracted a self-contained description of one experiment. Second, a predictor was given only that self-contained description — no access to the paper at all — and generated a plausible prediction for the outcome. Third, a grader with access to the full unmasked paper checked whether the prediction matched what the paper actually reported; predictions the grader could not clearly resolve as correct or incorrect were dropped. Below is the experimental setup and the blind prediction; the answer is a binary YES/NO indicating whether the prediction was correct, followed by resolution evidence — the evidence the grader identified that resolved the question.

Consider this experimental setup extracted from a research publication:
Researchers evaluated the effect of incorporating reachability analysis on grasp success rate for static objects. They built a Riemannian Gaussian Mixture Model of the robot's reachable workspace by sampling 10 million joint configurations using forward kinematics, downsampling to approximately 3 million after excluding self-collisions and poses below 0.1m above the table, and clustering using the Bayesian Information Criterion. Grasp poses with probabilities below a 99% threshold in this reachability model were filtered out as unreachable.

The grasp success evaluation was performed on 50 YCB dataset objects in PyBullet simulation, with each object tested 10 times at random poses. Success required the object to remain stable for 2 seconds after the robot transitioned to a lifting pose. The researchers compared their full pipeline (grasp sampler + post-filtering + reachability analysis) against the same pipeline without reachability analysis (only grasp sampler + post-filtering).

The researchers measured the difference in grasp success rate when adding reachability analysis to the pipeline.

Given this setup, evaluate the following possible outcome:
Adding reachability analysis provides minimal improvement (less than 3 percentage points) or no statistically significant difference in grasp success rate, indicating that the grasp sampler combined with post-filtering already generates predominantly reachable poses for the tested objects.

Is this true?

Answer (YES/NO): YES